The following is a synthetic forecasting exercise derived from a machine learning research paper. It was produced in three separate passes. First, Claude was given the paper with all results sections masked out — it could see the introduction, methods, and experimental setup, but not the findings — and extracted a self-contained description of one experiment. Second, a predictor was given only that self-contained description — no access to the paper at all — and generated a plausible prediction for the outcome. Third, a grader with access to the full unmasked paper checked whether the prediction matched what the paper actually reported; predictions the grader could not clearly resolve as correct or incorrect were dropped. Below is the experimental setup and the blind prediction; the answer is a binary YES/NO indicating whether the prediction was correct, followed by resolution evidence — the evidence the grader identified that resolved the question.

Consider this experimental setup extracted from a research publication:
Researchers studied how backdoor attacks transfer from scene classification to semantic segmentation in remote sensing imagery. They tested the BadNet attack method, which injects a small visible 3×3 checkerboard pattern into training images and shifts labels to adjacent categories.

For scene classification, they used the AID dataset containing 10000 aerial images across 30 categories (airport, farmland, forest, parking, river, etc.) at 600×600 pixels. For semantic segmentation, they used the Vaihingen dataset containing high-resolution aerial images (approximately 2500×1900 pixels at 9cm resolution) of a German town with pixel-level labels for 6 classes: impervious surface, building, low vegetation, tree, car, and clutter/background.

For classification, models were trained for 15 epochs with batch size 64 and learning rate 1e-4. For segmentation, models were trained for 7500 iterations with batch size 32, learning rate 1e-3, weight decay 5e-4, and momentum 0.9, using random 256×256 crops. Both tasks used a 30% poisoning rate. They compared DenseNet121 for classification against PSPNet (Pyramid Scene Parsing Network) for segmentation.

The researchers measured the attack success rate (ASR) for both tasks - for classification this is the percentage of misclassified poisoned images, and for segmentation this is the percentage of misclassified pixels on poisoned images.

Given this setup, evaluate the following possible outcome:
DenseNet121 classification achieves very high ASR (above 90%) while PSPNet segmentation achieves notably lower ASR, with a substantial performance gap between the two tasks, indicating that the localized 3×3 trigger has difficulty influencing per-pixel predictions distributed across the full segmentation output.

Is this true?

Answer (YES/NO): YES